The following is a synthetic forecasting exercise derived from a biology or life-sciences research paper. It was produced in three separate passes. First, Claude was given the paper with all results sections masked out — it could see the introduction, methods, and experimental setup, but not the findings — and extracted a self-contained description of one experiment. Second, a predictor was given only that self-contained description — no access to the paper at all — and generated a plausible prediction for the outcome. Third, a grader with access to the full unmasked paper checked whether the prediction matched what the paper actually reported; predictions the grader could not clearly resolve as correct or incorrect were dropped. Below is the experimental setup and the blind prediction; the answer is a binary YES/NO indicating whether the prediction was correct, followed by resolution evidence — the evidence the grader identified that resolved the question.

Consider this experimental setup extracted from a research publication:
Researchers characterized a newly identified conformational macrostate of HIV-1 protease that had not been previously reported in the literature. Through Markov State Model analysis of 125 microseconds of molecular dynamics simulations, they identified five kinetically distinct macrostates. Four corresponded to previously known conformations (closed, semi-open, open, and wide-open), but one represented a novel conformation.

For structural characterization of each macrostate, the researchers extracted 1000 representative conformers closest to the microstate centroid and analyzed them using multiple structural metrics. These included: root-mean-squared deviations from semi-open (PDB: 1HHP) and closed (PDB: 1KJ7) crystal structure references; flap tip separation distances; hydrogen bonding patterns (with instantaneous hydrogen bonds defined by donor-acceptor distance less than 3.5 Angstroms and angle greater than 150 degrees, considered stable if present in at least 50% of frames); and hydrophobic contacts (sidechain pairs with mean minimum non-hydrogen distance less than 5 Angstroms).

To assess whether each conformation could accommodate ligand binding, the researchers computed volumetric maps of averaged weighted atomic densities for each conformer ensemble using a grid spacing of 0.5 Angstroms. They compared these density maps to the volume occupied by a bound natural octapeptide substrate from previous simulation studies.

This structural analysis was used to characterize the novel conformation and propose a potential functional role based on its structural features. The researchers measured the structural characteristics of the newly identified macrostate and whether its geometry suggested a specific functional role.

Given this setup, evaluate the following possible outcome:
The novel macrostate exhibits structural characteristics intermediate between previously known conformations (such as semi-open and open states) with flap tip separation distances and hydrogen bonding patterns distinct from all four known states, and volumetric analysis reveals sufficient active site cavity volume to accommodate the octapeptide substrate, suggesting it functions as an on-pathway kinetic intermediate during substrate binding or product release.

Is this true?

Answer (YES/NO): NO